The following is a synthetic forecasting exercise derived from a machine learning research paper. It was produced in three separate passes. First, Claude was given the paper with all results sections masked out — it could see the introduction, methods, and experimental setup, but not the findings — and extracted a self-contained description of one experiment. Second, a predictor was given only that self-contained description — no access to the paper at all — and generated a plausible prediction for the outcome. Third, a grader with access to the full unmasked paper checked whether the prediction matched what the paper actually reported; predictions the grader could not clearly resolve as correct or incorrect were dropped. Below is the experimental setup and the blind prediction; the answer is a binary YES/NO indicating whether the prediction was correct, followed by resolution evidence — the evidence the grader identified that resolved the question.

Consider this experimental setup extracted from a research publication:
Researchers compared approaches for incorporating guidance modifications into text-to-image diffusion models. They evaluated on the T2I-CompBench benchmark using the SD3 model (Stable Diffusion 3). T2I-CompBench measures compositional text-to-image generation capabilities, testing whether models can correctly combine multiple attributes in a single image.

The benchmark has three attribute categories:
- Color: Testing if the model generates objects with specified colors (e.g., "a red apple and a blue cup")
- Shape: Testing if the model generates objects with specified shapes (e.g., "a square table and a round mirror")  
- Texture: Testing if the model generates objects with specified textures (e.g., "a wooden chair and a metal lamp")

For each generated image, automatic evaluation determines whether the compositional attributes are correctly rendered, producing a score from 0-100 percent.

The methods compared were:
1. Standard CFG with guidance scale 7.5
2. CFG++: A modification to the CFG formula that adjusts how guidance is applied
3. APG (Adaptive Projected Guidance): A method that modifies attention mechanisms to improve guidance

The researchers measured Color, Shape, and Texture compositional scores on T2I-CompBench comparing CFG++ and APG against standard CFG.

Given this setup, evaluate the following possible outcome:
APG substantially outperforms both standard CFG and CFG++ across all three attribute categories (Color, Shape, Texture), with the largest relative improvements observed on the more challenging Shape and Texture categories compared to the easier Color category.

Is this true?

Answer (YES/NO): NO